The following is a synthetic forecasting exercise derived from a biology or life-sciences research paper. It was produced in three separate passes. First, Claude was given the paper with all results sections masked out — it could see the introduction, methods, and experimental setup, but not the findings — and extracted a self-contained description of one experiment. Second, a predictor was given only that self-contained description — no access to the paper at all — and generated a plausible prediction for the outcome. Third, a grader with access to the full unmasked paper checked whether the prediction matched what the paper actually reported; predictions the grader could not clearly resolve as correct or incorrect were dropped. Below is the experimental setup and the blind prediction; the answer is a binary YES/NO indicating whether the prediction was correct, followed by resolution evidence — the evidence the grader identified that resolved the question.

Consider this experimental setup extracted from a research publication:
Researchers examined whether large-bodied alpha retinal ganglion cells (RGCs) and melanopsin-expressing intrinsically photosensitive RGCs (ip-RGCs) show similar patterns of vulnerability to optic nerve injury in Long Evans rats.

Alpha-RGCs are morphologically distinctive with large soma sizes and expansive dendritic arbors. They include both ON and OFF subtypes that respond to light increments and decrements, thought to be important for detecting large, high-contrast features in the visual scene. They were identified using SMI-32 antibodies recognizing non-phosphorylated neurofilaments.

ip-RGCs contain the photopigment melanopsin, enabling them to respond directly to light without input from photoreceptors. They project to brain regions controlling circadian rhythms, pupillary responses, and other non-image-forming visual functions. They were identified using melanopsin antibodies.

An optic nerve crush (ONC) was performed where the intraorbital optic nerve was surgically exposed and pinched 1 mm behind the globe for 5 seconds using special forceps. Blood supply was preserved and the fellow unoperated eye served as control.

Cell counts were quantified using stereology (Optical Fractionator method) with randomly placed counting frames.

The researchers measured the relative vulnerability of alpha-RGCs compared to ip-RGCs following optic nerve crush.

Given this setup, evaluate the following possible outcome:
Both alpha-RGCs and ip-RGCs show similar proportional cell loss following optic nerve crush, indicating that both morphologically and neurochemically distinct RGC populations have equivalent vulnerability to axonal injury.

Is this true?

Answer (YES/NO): NO